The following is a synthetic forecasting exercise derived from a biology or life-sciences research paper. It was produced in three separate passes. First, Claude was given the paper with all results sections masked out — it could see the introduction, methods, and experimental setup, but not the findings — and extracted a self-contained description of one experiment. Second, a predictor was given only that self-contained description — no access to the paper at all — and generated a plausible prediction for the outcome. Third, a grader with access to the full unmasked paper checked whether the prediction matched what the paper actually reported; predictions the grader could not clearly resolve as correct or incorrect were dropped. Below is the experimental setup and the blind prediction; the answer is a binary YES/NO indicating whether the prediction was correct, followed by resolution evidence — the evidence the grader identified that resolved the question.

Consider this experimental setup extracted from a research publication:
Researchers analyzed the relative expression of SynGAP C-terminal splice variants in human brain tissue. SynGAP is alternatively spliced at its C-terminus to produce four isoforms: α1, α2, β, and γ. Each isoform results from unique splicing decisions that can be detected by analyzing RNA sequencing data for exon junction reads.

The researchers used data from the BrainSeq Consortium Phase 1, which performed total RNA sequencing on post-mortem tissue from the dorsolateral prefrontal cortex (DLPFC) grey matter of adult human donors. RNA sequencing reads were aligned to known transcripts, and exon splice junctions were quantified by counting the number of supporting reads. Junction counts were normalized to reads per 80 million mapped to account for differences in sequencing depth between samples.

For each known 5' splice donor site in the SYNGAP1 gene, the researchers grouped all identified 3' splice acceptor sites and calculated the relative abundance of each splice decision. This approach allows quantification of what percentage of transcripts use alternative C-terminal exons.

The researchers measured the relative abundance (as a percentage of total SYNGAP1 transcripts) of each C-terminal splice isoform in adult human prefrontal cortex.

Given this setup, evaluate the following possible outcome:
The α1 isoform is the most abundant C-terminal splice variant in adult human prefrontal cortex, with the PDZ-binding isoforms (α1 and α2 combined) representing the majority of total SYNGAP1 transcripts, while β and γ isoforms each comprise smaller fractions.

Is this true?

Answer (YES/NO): NO